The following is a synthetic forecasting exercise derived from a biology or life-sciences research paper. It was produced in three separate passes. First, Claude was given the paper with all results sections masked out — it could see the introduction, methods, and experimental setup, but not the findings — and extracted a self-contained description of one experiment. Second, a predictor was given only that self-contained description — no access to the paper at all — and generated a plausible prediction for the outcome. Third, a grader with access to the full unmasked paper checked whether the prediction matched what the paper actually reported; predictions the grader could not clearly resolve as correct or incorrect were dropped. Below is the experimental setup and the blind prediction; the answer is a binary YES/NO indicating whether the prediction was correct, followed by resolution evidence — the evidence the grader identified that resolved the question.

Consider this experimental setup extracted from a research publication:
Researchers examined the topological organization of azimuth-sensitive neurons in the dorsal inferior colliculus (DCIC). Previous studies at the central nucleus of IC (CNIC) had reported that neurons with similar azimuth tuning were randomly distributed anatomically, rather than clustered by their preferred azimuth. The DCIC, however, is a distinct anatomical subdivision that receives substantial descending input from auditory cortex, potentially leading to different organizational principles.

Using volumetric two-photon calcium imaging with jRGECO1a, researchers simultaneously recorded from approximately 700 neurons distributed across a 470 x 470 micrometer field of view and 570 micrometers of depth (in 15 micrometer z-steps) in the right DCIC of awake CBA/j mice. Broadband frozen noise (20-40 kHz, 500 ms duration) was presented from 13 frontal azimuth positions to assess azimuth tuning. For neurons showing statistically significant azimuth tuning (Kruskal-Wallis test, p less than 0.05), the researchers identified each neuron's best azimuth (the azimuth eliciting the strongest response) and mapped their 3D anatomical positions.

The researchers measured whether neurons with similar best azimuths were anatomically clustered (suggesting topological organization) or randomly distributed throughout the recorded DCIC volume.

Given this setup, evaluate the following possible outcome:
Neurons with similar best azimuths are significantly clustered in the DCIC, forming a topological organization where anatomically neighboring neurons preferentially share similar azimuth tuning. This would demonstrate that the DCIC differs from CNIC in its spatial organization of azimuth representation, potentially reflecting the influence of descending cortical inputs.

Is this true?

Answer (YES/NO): NO